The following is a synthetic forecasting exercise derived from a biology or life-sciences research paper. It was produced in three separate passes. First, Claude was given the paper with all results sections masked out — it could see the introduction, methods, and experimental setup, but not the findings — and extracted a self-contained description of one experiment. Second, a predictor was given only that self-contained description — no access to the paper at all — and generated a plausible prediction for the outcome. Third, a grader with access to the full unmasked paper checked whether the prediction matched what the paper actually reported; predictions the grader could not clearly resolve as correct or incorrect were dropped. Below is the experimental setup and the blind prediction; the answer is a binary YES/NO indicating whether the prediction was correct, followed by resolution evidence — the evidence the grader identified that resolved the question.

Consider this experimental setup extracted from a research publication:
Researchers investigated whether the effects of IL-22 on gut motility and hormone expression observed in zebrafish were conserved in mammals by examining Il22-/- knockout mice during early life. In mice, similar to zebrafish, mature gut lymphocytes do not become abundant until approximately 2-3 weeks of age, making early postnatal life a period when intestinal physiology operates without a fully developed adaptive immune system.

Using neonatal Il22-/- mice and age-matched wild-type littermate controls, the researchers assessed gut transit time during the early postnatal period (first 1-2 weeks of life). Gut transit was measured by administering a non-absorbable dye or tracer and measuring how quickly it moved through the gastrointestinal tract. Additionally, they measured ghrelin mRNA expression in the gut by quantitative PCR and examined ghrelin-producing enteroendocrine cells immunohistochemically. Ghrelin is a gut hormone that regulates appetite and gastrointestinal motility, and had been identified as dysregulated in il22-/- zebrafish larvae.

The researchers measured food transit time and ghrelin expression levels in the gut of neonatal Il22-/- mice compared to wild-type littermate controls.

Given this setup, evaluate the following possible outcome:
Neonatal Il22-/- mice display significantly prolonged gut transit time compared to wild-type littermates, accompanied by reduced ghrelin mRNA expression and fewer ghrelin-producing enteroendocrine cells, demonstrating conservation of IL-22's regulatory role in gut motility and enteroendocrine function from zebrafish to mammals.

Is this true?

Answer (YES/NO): NO